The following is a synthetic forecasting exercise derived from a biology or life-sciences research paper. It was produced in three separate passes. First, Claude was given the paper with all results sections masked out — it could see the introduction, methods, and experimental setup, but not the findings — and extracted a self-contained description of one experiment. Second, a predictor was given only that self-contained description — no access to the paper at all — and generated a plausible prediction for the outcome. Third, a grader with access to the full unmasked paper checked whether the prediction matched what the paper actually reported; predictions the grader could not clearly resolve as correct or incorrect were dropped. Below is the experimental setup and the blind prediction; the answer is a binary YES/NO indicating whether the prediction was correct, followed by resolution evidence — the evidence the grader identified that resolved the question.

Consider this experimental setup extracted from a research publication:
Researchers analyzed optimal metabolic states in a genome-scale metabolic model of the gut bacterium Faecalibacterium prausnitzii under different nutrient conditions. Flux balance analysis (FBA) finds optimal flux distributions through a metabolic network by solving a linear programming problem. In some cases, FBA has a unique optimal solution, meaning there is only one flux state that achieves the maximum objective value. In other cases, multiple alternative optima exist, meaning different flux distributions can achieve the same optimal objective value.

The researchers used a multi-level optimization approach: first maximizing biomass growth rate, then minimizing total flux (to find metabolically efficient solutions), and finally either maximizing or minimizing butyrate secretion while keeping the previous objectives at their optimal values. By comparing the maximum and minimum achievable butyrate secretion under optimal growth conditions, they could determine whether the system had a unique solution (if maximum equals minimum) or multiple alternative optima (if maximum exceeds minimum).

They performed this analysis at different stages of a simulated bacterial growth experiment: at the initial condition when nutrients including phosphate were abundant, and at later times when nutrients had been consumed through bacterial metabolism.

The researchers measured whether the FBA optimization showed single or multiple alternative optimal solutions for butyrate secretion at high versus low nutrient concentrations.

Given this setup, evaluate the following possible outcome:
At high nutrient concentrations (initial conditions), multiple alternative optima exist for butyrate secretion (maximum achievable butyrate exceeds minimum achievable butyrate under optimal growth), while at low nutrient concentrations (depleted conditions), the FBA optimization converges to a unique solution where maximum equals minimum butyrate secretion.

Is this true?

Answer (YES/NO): NO